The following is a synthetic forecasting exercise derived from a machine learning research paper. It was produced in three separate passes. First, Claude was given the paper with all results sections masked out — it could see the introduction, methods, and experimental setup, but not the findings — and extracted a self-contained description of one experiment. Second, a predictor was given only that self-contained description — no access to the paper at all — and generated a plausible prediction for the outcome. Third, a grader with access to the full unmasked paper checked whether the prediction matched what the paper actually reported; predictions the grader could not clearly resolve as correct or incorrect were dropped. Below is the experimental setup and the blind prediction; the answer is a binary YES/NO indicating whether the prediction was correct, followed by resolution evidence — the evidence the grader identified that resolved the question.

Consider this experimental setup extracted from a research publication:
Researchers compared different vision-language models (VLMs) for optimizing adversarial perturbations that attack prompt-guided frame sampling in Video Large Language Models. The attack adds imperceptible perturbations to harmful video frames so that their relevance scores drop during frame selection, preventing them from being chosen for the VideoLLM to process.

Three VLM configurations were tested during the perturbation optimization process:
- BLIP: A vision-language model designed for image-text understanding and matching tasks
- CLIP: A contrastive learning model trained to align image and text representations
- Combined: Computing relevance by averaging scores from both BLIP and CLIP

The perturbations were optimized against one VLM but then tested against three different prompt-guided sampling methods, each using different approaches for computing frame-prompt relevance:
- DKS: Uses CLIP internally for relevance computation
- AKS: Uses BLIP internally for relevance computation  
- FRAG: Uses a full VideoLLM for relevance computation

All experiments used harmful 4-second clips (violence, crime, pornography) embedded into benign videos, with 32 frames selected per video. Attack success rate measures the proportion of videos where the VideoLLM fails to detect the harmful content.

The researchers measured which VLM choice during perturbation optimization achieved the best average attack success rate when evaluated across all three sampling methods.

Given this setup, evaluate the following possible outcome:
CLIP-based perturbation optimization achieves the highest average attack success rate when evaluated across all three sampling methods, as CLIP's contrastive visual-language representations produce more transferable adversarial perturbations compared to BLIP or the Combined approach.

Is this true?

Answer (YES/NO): NO